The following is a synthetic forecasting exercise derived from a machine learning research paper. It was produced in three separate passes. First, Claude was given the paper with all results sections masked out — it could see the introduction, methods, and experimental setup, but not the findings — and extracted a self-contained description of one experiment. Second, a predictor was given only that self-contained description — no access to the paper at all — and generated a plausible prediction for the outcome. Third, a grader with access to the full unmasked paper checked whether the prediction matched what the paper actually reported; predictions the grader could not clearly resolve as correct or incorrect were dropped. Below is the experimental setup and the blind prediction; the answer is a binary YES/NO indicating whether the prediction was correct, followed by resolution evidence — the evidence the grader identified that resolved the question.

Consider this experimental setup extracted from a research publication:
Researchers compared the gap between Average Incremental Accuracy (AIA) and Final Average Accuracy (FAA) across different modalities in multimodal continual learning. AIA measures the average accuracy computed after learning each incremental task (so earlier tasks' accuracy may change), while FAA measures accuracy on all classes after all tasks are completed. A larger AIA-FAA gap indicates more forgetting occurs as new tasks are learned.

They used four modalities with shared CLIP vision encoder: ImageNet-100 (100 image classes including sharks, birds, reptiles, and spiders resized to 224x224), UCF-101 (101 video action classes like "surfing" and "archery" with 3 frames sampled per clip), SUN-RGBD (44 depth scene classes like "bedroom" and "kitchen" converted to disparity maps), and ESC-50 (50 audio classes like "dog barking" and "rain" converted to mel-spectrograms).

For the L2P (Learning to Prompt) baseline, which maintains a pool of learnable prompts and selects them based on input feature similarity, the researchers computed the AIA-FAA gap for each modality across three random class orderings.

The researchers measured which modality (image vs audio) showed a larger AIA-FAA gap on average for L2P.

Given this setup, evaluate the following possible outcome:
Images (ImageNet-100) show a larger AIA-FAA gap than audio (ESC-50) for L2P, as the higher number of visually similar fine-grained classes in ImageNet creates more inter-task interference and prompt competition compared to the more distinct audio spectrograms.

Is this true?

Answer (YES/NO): NO